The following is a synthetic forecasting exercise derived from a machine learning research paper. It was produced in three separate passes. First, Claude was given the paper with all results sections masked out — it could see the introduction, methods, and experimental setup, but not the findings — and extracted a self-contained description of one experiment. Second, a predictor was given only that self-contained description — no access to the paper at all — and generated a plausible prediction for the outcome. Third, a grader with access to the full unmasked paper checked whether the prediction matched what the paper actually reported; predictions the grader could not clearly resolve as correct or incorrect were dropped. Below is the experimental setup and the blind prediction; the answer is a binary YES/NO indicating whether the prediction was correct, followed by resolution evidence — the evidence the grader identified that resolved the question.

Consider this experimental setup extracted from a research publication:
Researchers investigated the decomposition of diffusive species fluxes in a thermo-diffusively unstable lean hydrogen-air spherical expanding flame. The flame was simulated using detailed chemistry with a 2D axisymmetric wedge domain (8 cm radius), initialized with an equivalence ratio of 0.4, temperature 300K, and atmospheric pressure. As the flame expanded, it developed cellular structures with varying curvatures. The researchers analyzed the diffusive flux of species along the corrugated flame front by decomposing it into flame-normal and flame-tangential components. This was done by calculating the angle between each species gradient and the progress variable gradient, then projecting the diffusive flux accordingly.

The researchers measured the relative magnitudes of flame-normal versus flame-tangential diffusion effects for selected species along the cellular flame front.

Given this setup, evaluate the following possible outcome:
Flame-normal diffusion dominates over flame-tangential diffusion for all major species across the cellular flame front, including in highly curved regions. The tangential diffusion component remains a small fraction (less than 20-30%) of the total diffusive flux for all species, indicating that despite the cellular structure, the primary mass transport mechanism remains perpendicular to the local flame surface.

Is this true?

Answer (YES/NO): NO